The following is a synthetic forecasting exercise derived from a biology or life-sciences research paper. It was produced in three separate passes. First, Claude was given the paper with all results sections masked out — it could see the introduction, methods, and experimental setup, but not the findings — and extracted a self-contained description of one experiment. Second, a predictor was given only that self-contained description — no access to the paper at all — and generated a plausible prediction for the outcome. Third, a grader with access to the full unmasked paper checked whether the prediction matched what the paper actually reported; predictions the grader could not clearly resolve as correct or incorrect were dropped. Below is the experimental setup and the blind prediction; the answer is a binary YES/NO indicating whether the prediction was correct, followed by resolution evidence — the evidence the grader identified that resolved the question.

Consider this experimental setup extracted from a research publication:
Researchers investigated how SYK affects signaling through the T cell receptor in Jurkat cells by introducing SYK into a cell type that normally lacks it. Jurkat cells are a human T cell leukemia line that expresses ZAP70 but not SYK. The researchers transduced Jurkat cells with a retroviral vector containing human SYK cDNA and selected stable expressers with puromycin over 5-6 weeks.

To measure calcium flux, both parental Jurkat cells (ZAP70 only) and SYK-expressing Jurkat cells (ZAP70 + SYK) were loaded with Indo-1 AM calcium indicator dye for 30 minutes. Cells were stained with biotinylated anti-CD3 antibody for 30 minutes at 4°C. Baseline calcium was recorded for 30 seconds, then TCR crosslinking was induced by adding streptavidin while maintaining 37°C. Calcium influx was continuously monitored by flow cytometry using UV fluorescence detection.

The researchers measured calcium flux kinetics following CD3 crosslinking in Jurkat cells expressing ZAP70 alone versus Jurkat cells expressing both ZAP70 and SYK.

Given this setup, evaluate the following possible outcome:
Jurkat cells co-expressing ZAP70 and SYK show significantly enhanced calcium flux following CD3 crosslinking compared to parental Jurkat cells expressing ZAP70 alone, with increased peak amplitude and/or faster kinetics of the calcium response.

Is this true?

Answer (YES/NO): NO